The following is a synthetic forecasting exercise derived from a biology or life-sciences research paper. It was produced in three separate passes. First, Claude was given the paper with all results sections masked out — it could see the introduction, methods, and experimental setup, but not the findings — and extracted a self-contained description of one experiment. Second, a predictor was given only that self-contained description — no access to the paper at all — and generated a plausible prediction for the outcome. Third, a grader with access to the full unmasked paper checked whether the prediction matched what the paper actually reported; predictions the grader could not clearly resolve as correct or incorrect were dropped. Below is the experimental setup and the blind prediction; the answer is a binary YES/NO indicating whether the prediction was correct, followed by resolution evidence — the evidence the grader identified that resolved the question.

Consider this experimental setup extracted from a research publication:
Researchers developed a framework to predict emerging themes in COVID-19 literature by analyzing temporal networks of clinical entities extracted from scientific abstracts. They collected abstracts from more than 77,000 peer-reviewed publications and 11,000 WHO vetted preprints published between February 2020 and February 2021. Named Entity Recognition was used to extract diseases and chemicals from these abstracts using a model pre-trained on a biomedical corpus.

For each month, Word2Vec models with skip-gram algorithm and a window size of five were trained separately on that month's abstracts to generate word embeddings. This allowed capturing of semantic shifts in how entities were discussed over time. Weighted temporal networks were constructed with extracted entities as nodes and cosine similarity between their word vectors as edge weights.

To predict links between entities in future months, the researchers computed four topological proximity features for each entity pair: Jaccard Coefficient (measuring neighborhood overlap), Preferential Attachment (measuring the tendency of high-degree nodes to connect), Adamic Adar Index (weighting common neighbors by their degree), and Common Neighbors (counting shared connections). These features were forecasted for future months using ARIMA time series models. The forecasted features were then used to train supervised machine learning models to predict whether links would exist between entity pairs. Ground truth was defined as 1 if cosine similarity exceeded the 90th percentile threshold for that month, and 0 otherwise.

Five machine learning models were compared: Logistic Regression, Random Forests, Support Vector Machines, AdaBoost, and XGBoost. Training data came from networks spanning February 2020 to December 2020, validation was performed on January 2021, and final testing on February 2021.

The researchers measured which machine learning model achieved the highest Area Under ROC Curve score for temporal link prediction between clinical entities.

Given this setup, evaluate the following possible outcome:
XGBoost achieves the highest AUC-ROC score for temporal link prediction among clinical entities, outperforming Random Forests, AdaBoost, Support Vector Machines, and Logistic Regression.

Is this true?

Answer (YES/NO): NO